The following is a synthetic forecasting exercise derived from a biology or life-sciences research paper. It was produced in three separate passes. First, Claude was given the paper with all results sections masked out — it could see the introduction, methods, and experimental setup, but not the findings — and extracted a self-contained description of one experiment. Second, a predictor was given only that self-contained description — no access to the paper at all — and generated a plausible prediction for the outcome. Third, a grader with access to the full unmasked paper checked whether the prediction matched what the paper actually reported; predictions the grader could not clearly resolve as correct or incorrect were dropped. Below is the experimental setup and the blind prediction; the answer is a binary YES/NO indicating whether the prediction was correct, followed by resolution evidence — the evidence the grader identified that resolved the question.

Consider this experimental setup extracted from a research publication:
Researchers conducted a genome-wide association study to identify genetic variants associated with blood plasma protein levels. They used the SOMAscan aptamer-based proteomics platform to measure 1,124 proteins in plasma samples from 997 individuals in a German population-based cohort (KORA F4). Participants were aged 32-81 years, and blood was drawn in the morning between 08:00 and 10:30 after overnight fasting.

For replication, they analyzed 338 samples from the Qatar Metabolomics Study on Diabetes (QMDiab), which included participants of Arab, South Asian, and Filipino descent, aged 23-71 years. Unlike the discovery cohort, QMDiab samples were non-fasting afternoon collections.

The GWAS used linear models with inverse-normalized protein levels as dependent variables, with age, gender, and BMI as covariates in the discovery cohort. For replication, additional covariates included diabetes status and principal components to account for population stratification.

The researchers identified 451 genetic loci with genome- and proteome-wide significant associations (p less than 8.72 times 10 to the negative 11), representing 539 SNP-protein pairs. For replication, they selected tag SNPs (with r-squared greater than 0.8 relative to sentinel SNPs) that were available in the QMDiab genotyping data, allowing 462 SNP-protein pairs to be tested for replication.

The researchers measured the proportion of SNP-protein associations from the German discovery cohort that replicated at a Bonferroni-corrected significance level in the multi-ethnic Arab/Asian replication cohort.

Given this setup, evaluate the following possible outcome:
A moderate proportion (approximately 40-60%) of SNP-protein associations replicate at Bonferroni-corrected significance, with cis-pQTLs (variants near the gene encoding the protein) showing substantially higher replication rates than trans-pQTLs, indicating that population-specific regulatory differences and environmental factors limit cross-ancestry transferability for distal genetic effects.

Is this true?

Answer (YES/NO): YES